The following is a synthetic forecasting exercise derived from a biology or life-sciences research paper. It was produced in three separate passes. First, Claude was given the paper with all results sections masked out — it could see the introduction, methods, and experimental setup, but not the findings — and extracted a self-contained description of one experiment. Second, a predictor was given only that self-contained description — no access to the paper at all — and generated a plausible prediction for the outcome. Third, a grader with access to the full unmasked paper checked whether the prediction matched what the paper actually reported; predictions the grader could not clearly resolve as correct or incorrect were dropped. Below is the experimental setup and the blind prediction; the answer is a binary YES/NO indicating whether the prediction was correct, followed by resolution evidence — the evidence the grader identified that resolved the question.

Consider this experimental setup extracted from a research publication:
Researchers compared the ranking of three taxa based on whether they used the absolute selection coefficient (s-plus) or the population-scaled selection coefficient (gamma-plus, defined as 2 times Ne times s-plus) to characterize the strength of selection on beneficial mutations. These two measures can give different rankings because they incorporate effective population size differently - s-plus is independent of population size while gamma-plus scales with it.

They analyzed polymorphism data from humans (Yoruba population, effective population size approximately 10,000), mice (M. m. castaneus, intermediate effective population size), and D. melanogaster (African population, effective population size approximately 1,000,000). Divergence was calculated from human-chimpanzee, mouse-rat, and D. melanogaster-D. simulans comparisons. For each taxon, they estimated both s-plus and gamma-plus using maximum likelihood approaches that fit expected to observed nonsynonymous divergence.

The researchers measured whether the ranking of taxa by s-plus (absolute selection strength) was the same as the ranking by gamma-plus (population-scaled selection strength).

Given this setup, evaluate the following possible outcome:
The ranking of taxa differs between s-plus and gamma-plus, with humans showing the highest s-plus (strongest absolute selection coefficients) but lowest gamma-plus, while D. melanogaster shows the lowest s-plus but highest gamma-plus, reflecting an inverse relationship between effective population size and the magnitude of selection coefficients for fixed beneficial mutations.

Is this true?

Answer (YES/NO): NO